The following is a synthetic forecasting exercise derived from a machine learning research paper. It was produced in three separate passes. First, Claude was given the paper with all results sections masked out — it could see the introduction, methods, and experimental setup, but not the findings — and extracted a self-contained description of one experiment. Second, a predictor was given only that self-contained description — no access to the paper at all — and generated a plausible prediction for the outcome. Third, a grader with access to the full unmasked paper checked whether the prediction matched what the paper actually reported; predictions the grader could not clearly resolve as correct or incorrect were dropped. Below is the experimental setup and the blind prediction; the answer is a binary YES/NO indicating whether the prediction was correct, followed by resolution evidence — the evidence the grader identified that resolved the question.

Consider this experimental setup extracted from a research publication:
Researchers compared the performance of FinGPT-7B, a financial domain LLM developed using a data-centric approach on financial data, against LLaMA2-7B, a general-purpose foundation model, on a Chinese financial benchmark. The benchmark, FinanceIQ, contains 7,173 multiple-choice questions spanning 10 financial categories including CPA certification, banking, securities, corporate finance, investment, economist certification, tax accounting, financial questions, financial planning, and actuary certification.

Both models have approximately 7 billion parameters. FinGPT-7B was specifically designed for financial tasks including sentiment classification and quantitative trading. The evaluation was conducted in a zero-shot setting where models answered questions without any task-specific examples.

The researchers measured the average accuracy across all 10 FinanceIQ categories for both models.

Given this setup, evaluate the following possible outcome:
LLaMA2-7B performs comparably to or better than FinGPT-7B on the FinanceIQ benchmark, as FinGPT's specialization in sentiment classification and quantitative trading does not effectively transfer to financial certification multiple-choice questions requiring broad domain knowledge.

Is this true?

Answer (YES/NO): YES